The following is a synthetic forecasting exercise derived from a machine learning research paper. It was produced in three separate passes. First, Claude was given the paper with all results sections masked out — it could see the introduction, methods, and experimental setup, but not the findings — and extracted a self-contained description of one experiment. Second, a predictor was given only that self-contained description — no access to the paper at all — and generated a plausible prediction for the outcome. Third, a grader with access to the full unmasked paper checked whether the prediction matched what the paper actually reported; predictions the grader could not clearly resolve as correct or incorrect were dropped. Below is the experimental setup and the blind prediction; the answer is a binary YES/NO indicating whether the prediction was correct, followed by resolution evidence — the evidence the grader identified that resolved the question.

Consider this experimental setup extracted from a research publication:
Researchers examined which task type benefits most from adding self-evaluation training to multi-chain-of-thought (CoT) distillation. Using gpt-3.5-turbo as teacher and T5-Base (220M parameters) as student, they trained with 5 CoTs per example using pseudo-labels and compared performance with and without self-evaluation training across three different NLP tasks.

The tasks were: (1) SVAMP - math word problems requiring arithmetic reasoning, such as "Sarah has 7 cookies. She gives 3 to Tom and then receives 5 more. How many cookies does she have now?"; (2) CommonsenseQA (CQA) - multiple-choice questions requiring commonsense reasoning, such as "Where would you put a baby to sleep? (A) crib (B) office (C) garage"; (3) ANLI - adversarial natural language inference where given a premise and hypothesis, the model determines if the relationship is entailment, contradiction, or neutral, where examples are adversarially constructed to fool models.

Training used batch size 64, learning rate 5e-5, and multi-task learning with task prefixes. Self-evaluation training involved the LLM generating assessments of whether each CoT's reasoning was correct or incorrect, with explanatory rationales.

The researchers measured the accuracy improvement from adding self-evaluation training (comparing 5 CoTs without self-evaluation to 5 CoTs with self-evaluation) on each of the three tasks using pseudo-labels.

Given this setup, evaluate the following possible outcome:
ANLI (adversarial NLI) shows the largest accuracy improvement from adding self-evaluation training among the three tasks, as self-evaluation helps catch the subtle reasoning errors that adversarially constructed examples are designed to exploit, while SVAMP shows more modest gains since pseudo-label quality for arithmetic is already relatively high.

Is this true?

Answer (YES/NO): NO